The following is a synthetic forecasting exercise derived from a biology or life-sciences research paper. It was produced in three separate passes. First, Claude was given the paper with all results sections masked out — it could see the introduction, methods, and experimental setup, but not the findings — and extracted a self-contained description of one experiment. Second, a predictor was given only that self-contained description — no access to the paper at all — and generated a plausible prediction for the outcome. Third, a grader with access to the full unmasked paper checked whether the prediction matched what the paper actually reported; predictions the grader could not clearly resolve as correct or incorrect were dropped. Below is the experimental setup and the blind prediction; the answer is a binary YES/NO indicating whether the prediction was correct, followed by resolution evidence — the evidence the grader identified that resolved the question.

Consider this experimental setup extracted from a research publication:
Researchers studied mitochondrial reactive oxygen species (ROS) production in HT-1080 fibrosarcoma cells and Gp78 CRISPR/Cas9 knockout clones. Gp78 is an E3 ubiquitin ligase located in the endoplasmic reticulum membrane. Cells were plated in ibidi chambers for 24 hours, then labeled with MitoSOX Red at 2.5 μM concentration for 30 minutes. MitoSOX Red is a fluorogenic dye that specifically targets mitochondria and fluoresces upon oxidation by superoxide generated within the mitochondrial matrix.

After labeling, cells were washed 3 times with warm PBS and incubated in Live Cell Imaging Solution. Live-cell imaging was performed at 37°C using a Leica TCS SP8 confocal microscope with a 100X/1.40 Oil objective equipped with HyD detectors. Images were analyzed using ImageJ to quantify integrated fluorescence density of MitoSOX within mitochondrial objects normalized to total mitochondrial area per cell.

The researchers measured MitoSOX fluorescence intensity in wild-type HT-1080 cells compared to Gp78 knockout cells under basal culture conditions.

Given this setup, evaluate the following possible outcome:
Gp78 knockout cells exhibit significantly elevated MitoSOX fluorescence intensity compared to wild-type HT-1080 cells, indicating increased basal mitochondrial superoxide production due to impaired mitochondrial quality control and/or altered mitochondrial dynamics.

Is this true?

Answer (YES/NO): YES